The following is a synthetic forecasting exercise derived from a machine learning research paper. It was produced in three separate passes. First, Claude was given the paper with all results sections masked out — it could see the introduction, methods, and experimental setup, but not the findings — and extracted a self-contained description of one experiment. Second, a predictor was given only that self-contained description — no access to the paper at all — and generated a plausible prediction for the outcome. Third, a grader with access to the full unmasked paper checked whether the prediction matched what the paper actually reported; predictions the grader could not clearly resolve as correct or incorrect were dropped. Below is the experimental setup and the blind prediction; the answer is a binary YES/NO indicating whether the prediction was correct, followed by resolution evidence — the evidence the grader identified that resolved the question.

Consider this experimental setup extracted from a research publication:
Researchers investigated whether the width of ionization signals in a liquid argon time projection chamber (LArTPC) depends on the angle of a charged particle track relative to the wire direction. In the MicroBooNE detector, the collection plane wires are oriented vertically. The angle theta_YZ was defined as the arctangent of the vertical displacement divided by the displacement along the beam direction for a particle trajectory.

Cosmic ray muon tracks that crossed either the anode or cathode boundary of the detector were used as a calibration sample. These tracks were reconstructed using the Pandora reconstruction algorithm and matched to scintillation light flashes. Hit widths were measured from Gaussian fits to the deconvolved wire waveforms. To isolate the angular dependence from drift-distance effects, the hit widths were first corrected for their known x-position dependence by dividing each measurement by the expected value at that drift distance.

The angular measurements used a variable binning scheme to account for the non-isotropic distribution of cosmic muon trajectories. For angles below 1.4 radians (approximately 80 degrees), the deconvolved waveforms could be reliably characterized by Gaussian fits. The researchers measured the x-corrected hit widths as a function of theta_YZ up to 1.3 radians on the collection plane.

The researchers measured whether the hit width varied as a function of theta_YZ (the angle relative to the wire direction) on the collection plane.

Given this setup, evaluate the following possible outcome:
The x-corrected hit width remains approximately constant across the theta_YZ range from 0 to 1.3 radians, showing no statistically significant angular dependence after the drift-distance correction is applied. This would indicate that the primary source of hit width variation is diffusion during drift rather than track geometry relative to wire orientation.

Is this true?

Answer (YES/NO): YES